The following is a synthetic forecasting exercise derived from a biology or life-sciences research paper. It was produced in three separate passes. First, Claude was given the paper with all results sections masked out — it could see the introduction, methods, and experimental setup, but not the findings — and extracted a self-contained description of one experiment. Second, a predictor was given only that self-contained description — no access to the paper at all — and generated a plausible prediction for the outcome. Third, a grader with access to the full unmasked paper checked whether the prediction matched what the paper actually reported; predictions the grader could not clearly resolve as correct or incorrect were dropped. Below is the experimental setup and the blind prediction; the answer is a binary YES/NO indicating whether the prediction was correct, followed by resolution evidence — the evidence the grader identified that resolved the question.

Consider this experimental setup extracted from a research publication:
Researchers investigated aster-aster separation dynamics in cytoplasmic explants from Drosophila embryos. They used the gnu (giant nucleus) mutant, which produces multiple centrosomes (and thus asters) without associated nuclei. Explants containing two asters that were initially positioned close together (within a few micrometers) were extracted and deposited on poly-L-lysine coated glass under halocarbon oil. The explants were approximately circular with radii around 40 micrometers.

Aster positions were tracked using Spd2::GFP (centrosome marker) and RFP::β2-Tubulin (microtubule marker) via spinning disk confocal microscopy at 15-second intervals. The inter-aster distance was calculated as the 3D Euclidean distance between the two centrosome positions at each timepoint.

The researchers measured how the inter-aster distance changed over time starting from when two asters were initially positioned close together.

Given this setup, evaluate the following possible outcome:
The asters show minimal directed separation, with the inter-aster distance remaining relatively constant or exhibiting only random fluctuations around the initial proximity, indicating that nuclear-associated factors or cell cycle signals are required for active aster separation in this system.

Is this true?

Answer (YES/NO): NO